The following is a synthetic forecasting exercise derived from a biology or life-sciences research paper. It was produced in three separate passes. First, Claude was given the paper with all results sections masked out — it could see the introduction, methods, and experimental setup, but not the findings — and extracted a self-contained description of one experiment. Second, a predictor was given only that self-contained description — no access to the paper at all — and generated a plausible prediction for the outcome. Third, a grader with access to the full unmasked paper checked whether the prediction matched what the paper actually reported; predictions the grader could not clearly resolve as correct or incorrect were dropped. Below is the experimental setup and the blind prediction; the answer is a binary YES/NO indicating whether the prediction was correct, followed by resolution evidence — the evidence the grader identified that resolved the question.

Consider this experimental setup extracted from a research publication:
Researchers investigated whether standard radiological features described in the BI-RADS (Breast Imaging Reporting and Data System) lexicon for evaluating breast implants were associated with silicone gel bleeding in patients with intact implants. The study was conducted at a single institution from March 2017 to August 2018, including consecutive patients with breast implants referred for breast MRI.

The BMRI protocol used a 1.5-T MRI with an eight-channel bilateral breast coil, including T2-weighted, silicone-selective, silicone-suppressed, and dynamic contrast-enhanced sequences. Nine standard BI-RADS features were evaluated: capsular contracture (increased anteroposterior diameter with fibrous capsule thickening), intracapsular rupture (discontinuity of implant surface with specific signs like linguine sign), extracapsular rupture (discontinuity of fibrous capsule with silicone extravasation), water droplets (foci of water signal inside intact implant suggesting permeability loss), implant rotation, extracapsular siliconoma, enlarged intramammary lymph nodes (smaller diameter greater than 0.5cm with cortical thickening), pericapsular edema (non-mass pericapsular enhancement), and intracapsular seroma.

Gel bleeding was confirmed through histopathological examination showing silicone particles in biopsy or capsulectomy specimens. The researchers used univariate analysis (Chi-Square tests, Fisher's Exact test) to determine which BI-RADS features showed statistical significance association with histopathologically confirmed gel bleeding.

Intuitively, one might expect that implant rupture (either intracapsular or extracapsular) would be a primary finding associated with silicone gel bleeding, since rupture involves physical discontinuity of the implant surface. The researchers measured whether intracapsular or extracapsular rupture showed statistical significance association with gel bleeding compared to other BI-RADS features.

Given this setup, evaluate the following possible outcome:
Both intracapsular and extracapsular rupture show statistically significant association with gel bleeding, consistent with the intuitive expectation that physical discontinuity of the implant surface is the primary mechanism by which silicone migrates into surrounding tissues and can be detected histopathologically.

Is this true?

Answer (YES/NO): NO